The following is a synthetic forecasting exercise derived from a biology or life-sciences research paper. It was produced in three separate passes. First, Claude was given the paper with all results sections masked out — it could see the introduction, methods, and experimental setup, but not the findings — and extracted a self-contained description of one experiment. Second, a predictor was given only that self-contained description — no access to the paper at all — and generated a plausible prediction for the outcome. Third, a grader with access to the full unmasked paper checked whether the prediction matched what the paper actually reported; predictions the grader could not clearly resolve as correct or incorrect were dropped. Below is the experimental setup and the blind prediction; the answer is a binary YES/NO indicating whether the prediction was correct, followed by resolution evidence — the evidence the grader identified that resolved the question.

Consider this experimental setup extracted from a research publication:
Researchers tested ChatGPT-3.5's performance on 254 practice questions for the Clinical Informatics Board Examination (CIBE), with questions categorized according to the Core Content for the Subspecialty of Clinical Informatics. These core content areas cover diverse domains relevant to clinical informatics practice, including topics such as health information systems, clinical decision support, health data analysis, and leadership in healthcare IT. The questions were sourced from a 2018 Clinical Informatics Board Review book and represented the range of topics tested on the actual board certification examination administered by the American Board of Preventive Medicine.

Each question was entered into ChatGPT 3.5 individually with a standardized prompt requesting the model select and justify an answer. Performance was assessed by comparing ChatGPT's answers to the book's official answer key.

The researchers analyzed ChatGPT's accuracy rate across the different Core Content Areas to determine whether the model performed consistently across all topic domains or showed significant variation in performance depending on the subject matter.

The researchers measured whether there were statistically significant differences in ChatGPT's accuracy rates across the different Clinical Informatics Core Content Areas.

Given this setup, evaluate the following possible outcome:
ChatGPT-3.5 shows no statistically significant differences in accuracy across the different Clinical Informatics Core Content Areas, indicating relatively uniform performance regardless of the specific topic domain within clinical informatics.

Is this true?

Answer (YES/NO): YES